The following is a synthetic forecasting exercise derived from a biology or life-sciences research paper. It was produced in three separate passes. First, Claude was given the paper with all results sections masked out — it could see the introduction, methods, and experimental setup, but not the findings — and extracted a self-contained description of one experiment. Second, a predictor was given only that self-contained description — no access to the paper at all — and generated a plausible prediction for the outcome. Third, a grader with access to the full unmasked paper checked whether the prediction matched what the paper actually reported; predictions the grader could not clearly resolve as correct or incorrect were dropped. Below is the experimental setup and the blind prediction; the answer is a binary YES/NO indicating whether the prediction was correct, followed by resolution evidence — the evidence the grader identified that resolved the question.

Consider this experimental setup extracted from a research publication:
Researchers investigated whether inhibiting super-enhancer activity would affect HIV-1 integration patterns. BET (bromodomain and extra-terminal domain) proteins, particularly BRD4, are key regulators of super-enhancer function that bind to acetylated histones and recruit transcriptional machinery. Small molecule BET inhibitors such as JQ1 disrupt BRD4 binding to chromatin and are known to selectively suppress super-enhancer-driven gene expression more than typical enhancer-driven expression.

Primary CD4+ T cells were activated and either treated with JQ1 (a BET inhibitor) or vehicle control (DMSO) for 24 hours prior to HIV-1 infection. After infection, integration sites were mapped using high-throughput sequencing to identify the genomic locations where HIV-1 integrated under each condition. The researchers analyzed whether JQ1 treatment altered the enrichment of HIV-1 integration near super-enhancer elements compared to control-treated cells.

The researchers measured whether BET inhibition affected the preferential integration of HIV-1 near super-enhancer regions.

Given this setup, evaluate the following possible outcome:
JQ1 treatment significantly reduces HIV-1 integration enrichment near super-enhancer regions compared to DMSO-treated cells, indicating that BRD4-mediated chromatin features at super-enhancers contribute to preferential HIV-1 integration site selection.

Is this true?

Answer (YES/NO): NO